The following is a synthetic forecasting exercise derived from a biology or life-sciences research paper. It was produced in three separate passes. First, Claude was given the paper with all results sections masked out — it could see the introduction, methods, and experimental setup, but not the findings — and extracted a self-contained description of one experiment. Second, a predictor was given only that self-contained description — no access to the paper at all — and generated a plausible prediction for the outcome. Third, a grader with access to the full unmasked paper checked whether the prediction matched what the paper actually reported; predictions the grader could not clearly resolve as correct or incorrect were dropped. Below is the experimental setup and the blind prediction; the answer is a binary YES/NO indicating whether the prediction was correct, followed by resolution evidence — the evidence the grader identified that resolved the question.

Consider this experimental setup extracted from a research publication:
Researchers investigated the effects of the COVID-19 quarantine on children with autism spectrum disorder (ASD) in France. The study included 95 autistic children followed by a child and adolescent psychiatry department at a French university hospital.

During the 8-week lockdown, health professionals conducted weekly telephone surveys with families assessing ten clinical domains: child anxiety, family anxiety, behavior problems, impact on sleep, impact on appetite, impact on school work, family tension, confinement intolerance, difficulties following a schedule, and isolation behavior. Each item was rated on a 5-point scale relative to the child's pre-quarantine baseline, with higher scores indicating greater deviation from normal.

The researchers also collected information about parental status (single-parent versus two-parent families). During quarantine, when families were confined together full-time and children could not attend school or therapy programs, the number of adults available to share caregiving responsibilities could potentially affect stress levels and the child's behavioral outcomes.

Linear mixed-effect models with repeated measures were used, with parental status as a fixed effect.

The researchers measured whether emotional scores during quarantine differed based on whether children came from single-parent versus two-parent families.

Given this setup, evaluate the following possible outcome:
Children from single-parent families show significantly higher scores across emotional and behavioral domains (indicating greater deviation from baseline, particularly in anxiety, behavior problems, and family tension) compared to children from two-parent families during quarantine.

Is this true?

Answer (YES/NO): NO